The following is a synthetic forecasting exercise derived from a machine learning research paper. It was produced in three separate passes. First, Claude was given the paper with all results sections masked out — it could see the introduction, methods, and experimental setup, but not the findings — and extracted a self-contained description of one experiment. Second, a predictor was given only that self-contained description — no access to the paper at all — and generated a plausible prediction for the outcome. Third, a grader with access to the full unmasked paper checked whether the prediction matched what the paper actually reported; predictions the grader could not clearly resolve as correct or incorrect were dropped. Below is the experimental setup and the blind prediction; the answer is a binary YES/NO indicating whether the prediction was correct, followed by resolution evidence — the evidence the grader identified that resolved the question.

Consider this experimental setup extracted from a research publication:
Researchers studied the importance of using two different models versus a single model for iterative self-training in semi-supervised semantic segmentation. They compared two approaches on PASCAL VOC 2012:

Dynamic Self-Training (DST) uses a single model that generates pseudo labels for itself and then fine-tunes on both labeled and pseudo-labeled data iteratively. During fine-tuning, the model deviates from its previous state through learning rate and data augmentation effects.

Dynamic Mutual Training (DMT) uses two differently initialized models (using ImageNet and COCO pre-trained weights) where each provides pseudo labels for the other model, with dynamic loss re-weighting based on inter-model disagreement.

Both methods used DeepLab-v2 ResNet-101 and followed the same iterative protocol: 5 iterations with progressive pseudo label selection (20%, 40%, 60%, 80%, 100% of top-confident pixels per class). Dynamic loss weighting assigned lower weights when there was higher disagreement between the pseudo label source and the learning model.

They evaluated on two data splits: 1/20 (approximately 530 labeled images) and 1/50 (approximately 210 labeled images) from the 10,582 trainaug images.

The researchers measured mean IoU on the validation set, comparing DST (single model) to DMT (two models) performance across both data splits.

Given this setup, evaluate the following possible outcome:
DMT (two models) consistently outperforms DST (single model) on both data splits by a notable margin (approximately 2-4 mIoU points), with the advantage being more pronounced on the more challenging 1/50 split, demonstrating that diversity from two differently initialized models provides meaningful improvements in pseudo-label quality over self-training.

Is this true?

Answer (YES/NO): NO